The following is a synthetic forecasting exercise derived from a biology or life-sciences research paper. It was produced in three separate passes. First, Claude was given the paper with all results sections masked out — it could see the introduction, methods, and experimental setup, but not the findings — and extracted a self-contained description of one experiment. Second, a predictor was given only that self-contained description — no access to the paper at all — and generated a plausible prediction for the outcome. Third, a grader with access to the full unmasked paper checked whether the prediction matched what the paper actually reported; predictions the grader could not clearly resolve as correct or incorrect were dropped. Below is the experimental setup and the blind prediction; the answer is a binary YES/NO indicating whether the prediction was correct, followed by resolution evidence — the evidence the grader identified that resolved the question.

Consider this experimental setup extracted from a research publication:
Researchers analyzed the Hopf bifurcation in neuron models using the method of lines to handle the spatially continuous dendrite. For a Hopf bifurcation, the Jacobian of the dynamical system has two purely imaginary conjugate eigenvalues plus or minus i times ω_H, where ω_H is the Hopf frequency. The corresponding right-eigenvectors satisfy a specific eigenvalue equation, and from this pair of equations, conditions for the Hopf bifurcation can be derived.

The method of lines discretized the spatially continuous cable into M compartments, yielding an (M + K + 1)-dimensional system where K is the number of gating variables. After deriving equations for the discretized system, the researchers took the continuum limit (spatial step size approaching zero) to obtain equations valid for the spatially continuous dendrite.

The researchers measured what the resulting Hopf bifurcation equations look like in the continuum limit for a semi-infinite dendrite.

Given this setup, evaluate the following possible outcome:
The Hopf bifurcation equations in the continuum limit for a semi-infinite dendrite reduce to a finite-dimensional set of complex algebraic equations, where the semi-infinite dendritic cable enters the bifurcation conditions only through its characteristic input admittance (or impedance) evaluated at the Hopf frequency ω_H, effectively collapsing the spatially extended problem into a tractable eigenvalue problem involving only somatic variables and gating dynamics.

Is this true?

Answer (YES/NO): YES